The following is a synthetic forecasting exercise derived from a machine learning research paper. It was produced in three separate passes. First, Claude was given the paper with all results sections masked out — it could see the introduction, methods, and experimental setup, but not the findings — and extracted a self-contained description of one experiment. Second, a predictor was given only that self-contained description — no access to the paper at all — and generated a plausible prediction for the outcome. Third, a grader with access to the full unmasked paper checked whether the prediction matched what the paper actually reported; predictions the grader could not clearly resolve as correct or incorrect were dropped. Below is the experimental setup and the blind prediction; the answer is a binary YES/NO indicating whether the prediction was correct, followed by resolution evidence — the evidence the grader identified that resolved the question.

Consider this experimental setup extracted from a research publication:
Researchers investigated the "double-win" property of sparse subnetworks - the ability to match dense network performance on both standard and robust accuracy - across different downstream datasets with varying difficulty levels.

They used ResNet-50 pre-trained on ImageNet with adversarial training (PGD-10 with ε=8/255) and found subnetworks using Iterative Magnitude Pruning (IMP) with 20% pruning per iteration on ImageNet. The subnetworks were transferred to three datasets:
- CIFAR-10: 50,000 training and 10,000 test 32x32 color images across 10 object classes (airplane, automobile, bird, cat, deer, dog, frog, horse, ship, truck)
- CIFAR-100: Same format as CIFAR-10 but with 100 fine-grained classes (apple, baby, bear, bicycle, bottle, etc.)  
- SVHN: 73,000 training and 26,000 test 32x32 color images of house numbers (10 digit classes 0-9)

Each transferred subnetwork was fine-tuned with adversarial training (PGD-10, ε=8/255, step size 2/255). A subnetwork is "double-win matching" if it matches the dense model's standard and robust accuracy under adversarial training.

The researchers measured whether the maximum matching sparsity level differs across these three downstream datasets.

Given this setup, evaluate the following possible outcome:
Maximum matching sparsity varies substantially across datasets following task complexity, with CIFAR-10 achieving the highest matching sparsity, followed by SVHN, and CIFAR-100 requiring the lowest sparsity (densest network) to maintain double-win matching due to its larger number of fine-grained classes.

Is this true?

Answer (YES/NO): NO